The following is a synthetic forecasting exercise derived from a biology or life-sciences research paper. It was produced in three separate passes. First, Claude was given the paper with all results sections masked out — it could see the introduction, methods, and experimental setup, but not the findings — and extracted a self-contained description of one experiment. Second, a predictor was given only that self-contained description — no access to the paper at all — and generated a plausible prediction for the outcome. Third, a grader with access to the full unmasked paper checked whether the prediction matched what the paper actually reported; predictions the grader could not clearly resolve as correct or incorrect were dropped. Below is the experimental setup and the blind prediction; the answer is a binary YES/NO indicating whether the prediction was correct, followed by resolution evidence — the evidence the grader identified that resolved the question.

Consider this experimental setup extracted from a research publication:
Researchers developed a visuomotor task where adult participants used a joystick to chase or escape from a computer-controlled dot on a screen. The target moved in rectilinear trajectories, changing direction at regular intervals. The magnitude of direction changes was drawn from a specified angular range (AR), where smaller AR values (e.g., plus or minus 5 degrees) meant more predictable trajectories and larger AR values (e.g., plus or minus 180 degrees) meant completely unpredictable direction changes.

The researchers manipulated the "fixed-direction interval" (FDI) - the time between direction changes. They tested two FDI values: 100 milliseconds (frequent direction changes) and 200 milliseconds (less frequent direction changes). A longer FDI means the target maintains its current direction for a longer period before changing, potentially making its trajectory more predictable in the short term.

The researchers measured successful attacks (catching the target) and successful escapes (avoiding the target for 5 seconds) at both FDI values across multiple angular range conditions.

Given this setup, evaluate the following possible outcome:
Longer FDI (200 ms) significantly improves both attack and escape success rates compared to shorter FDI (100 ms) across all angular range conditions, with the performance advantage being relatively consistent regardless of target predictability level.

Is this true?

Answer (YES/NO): NO